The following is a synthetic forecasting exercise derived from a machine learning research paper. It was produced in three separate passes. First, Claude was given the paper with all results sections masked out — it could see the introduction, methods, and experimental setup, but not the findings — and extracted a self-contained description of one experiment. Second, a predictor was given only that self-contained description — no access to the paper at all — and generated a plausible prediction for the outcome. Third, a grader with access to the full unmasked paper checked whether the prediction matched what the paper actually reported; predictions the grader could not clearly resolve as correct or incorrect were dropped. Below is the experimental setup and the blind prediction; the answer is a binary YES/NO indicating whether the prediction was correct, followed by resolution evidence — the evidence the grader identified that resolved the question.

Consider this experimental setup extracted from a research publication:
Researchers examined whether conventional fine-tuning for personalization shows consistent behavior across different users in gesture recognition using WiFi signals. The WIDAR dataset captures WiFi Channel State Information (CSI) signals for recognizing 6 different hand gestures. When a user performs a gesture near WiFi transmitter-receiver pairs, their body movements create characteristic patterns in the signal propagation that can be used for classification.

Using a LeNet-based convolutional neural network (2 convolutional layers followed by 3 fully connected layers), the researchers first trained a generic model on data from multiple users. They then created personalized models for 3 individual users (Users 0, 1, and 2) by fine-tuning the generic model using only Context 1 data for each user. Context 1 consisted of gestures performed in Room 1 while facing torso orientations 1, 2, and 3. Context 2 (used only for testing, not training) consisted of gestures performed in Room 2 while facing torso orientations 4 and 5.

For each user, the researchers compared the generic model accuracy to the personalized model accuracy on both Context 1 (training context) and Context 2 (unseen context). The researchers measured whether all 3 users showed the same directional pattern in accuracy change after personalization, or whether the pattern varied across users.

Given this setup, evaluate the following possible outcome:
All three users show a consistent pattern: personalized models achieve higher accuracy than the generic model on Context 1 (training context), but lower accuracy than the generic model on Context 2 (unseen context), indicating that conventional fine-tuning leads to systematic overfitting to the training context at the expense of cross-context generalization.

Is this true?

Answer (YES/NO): YES